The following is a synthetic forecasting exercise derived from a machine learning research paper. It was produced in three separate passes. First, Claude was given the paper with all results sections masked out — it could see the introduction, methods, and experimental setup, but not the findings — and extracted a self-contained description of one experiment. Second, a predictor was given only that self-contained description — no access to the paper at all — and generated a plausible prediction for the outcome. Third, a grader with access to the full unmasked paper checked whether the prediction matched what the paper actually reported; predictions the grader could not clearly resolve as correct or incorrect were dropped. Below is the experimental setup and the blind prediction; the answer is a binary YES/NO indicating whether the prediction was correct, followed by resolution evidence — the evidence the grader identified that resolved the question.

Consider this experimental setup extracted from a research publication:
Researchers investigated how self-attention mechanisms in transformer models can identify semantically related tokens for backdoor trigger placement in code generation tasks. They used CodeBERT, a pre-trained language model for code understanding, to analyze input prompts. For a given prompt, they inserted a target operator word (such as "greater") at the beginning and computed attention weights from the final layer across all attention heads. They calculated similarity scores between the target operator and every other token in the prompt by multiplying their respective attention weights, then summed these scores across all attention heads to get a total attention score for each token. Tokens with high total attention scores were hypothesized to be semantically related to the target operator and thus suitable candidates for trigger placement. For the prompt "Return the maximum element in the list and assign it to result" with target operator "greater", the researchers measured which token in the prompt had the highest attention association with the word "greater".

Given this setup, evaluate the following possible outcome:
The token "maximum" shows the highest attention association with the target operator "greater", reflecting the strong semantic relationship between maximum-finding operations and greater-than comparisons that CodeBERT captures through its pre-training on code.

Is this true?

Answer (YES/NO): YES